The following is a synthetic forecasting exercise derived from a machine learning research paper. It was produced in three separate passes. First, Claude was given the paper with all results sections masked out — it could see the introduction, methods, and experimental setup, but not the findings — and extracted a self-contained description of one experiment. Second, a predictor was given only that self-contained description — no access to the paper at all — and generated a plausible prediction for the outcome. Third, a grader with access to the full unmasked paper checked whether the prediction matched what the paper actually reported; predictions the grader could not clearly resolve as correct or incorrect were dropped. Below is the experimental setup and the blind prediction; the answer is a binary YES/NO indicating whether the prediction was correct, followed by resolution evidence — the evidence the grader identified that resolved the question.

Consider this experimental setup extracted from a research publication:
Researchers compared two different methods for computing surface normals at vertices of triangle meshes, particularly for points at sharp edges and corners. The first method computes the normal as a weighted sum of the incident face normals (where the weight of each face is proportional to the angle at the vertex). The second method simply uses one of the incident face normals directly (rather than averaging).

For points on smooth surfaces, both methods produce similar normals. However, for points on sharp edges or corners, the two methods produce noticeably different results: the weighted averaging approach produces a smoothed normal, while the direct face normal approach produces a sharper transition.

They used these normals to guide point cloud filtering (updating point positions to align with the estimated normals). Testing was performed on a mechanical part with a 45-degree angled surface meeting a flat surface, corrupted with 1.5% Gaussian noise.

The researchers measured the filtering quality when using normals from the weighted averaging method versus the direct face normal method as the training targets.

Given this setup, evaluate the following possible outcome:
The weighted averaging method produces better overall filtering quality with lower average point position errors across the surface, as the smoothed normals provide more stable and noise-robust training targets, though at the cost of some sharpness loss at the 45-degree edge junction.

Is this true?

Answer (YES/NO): NO